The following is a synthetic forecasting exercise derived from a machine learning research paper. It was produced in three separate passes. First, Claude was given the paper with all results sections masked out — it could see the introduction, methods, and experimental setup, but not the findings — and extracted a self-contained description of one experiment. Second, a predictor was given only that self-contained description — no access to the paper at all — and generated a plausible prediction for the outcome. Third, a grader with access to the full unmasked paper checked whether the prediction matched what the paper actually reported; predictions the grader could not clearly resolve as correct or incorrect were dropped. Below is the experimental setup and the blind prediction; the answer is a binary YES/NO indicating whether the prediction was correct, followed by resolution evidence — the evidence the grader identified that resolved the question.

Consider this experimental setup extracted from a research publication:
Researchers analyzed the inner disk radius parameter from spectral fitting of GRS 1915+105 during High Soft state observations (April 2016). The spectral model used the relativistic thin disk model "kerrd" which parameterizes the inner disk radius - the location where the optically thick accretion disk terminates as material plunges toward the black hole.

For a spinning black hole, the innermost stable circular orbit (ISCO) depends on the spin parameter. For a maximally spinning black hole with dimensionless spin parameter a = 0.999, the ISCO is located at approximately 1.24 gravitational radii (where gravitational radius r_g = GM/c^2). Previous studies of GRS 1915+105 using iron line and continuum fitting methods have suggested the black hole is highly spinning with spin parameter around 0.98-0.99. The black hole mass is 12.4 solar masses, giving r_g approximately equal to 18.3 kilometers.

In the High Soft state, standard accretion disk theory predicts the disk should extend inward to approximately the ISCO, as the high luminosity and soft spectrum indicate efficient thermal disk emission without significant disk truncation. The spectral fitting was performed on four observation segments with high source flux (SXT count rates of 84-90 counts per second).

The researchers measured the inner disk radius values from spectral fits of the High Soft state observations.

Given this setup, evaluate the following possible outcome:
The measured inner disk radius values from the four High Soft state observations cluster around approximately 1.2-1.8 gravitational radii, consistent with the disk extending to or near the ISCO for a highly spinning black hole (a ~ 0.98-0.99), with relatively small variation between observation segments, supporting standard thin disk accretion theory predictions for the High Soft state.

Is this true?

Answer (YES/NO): YES